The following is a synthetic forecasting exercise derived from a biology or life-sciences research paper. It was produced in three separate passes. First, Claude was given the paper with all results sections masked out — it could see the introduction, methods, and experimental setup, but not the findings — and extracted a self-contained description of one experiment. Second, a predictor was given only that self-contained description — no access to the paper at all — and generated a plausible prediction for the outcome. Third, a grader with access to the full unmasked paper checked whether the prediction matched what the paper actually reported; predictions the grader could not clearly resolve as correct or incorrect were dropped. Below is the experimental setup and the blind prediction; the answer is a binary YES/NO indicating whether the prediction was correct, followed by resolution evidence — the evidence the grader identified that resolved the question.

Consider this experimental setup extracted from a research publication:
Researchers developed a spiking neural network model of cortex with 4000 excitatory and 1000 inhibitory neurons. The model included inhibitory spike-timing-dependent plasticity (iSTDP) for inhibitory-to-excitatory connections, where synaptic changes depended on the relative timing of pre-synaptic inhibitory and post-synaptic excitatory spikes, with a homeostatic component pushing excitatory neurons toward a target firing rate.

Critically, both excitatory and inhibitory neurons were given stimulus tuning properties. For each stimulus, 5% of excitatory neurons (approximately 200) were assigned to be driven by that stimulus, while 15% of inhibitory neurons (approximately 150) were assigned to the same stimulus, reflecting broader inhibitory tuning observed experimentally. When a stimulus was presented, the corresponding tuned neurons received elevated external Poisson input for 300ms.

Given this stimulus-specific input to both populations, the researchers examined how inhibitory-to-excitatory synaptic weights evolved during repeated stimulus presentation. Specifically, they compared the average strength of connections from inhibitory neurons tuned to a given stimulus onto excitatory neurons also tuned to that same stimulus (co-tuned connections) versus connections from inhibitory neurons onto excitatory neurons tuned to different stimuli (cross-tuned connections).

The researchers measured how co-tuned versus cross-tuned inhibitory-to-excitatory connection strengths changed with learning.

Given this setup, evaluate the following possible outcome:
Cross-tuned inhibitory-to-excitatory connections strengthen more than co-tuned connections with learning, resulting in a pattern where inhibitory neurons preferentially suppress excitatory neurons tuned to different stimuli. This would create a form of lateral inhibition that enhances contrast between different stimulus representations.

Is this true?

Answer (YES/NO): NO